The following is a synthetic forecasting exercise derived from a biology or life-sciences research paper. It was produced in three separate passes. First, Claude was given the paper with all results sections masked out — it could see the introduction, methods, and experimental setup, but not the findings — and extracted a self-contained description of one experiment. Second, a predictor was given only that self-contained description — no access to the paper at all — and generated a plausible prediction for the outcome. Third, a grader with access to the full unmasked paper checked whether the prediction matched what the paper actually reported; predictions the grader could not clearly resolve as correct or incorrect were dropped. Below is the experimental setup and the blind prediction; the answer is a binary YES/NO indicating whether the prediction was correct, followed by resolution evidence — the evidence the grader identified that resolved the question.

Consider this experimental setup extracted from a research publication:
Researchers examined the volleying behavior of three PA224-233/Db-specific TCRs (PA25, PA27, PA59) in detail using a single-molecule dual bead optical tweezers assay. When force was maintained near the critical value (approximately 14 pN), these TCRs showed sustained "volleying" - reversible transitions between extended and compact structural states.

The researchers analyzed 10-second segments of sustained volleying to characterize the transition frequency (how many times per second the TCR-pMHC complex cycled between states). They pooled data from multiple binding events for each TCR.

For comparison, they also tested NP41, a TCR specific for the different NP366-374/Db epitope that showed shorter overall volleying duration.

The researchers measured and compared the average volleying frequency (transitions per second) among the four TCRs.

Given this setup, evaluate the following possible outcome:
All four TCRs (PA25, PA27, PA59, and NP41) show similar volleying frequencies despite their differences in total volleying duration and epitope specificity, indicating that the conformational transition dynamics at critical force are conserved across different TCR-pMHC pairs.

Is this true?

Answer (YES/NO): NO